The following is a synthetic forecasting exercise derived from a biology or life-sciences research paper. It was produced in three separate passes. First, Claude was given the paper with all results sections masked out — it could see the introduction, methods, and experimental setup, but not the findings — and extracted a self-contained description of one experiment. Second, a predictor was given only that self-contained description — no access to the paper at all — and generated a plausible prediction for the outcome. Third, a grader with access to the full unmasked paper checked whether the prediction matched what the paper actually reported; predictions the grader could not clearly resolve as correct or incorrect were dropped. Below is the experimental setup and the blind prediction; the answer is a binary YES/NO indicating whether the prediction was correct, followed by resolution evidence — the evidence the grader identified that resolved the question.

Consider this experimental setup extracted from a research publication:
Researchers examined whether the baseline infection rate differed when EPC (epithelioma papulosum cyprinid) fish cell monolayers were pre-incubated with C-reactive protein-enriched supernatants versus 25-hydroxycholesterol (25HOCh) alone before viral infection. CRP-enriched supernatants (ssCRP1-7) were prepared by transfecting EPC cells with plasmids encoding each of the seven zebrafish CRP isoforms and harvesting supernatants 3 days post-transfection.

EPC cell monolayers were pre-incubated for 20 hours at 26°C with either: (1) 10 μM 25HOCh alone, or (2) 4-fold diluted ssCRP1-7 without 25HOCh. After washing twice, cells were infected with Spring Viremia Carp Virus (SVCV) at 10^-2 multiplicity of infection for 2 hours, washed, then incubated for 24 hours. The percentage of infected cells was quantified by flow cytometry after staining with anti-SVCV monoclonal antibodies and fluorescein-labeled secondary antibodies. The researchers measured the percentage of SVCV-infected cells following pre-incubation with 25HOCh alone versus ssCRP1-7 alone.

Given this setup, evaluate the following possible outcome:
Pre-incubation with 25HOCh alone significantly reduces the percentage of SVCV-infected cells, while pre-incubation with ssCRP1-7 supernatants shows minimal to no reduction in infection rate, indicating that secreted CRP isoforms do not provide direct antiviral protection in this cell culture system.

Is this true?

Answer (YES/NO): NO